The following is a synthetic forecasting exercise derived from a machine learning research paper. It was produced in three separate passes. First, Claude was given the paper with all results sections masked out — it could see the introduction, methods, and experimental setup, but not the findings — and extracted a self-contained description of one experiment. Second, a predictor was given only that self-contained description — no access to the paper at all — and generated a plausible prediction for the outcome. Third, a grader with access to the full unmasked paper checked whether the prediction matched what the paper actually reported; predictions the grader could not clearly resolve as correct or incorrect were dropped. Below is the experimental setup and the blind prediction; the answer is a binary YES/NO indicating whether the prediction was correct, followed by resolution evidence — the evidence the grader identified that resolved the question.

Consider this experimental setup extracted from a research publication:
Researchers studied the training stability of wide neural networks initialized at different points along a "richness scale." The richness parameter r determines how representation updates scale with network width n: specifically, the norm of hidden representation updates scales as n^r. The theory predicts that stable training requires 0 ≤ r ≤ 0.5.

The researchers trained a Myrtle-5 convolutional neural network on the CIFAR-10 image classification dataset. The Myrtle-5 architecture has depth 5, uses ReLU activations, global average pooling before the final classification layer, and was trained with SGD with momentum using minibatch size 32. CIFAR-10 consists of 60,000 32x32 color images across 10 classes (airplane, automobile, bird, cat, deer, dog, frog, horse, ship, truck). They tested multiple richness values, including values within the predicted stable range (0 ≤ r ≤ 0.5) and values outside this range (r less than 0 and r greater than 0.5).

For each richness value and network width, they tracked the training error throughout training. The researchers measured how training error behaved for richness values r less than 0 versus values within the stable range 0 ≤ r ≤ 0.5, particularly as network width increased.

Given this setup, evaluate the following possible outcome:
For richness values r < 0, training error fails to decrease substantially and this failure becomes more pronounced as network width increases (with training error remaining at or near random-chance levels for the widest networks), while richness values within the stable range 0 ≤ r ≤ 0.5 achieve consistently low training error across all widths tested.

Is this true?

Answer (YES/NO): NO